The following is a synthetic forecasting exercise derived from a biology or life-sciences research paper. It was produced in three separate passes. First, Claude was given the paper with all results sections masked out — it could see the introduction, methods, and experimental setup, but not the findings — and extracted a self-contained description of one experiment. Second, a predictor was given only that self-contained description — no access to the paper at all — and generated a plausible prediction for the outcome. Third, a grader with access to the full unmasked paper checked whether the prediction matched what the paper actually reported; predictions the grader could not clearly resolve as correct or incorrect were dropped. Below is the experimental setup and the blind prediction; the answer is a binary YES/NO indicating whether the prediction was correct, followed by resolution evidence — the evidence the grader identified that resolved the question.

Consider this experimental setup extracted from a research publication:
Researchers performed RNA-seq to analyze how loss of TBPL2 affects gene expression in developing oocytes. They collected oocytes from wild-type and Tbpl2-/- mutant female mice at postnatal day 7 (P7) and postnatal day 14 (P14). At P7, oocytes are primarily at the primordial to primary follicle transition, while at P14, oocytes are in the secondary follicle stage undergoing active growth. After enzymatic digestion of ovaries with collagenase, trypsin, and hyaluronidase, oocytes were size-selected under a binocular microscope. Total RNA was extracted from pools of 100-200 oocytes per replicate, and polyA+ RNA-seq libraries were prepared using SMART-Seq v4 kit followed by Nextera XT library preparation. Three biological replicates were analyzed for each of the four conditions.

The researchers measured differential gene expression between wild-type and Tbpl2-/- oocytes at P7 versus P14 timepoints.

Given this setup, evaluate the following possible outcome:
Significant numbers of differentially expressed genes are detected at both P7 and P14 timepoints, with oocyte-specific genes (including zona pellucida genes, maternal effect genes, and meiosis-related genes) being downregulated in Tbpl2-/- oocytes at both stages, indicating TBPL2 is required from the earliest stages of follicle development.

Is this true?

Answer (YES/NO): NO